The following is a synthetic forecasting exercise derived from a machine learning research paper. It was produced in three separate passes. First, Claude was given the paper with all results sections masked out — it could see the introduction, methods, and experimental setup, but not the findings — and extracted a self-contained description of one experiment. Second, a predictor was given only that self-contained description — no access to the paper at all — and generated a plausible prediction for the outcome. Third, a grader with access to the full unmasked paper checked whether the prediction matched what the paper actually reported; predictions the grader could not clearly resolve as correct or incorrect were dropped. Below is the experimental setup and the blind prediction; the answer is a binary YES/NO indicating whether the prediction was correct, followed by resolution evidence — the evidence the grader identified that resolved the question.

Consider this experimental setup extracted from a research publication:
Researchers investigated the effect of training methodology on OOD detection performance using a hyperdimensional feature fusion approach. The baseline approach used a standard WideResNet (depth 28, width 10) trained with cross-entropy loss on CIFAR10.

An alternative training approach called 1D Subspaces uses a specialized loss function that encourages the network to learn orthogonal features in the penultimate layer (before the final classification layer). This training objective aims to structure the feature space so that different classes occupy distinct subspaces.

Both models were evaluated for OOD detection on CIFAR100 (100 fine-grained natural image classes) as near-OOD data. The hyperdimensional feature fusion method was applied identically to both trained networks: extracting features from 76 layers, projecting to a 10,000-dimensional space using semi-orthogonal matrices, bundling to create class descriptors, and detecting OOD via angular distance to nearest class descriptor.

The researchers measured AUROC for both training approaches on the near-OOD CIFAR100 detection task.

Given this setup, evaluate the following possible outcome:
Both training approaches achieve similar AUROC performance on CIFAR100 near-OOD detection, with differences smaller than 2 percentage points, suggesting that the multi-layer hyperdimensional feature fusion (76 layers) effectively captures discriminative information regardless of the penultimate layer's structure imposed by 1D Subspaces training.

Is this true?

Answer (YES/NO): NO